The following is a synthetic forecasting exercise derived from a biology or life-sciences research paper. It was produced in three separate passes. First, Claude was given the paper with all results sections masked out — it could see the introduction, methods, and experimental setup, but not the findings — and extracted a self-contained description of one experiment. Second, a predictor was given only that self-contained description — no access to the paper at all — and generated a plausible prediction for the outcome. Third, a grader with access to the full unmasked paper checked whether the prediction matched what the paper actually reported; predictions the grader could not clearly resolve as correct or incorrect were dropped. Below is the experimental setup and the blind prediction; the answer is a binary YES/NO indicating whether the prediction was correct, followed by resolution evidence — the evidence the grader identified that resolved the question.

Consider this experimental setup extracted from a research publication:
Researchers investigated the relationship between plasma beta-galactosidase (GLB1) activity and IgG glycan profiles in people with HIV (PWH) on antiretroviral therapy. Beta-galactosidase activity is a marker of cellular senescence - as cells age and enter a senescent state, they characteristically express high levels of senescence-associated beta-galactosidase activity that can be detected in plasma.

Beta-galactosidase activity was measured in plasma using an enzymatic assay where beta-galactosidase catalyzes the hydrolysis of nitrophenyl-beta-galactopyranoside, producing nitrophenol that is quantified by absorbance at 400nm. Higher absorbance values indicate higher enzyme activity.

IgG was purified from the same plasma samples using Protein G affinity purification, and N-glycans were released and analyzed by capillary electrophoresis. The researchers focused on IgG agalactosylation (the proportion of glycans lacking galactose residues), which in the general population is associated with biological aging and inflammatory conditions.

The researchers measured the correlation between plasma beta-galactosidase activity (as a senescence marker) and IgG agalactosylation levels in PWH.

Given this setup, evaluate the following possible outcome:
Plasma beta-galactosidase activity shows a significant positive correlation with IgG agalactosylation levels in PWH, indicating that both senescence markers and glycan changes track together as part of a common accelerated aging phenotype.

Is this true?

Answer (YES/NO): YES